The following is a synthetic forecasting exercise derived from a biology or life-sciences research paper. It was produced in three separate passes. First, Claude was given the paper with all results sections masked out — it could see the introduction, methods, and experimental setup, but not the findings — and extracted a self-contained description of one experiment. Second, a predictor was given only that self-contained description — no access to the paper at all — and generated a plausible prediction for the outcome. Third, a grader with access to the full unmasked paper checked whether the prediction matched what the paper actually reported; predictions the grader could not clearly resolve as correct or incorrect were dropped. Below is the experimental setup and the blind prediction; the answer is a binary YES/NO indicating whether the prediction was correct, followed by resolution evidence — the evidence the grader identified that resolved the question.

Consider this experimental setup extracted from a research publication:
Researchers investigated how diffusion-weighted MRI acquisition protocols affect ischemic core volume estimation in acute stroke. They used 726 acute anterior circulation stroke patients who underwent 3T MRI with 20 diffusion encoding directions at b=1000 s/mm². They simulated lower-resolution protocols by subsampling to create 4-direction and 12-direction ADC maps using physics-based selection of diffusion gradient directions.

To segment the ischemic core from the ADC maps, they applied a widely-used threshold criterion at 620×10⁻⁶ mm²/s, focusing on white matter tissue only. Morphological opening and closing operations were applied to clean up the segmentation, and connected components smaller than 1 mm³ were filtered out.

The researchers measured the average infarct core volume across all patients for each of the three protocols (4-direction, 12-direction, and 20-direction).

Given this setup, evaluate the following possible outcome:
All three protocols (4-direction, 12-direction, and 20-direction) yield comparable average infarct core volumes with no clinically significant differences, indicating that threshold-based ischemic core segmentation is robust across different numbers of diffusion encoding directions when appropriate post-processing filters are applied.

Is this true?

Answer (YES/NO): NO